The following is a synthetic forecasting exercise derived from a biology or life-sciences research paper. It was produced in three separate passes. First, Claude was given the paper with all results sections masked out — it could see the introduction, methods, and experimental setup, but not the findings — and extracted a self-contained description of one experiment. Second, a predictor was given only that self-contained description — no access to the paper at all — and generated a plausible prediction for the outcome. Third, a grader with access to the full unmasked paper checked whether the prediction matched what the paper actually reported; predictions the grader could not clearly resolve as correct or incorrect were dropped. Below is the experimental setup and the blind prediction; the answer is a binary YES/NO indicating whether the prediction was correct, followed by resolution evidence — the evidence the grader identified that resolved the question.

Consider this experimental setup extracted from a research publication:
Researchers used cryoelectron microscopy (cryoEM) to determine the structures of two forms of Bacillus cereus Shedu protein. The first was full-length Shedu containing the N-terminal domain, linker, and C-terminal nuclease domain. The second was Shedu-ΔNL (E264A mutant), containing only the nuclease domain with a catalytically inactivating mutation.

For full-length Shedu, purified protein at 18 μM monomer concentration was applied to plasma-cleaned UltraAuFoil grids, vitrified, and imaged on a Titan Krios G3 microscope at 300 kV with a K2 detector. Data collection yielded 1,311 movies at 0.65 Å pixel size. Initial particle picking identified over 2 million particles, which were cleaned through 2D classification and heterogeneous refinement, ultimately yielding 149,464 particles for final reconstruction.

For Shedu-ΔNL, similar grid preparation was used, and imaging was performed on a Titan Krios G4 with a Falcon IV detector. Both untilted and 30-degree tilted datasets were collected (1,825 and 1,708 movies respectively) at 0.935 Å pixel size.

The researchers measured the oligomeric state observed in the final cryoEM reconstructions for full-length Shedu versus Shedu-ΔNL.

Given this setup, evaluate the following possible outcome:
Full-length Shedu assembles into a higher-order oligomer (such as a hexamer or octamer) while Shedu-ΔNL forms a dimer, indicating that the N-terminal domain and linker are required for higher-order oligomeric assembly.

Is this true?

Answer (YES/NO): NO